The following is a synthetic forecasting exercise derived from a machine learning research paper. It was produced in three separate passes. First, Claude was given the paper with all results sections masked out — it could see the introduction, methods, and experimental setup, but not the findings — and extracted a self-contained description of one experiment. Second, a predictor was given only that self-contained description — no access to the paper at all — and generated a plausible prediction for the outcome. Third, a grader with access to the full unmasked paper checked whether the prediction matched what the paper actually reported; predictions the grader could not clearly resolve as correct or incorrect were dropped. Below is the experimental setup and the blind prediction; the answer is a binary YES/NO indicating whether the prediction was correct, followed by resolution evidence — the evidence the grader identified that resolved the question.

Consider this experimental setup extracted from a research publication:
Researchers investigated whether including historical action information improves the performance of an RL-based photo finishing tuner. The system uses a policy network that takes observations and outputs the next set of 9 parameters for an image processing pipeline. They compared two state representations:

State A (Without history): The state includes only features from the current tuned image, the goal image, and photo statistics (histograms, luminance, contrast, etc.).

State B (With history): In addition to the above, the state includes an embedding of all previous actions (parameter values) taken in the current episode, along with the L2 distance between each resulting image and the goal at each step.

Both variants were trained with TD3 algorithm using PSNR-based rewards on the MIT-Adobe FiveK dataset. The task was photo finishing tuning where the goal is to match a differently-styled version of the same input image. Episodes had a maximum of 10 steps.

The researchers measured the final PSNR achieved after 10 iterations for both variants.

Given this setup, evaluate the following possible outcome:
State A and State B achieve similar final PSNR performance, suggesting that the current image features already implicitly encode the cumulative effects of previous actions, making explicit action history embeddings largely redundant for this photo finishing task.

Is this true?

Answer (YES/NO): NO